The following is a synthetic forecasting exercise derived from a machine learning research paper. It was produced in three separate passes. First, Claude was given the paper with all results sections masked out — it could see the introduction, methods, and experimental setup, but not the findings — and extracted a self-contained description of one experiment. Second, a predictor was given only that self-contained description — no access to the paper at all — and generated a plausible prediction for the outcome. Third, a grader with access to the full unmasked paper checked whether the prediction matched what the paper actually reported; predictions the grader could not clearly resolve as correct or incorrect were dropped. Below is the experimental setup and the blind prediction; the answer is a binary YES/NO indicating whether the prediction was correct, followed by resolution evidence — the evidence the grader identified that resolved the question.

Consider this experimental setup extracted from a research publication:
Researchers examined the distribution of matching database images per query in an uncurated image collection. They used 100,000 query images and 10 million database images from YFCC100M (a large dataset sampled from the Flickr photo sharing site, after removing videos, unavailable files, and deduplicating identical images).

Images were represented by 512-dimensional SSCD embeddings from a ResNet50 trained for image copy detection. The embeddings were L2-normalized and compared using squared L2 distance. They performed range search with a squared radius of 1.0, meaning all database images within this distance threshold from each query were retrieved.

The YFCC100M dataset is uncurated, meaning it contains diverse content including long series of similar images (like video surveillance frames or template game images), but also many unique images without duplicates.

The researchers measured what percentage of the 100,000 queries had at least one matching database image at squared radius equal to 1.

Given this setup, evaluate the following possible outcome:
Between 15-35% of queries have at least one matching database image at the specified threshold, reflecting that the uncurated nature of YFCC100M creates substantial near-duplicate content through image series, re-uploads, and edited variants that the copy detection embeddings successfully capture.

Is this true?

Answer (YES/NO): NO